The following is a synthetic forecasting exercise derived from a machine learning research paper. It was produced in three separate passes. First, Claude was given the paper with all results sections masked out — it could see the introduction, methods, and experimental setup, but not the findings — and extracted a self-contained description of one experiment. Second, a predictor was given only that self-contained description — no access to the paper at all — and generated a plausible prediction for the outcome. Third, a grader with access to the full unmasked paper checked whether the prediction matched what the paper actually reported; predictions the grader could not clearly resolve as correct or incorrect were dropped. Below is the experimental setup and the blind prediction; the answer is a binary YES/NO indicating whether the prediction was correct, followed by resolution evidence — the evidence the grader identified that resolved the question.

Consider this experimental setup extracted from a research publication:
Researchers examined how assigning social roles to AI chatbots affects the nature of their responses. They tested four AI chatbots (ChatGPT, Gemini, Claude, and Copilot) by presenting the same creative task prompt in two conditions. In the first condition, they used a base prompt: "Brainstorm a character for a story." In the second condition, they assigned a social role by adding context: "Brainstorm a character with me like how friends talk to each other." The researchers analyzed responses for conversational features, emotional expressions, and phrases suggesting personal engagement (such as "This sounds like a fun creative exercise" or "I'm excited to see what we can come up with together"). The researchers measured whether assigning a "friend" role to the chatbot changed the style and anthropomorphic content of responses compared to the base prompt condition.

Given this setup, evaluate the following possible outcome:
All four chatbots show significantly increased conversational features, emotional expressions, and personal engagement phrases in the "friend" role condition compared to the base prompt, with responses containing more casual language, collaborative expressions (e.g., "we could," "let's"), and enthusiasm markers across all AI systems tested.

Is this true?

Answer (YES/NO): YES